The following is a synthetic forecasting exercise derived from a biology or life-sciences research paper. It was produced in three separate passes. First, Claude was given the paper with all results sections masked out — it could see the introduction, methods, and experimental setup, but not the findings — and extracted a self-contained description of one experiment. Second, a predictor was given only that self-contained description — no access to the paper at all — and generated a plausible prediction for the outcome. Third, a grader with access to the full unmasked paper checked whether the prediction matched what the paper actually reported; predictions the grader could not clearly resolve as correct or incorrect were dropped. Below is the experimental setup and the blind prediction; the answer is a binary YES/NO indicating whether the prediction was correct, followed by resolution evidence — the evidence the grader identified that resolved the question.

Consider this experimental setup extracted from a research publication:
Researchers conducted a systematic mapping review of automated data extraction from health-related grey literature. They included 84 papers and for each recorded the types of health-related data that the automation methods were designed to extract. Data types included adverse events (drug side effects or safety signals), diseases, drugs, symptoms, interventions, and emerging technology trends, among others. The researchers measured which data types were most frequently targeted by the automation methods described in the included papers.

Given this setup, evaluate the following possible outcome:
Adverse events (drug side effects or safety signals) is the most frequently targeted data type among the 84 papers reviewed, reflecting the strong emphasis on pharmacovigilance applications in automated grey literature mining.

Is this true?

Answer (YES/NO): YES